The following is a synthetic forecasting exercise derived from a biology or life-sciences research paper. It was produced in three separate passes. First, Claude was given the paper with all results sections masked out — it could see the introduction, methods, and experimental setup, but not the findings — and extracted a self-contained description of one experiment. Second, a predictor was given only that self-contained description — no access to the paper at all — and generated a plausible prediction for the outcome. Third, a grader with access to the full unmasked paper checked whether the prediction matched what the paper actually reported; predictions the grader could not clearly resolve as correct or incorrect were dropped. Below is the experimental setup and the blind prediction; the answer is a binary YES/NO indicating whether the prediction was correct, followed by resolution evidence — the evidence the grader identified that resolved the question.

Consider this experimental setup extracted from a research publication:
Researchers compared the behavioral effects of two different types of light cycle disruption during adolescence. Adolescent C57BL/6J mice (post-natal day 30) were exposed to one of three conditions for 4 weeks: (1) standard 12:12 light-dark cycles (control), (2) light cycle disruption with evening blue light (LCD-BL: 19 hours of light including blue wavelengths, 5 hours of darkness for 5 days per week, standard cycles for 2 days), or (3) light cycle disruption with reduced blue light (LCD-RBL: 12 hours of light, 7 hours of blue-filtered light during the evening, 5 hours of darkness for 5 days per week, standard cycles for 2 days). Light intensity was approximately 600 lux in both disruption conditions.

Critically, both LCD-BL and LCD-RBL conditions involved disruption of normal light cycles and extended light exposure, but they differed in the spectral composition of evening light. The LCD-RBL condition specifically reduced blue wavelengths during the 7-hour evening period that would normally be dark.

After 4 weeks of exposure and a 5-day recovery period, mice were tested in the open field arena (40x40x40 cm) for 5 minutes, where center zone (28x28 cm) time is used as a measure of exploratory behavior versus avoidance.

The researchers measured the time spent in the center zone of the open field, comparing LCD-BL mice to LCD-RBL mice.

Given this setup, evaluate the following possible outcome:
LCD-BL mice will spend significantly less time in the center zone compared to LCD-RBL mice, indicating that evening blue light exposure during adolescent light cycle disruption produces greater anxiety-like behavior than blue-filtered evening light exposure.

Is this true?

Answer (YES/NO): YES